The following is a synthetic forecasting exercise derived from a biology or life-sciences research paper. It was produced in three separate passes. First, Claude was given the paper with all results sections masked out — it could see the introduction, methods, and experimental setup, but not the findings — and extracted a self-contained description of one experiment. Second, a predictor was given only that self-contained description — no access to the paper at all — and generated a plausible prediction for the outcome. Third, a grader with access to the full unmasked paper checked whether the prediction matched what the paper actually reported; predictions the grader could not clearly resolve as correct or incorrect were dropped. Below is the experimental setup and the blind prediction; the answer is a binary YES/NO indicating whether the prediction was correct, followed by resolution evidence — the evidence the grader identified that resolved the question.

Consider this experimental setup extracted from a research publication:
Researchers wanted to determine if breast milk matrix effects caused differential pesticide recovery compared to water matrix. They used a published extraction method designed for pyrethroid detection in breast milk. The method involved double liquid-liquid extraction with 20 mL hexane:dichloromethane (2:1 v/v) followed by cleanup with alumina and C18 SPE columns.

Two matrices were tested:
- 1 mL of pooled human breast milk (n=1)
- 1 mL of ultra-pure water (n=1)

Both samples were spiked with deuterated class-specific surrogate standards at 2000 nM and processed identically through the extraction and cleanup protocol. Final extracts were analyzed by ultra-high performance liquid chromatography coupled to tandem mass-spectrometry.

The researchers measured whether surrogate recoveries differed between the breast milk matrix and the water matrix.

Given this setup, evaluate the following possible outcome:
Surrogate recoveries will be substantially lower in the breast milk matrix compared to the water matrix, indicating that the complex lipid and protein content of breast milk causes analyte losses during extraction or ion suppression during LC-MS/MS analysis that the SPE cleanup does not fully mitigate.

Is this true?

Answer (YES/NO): YES